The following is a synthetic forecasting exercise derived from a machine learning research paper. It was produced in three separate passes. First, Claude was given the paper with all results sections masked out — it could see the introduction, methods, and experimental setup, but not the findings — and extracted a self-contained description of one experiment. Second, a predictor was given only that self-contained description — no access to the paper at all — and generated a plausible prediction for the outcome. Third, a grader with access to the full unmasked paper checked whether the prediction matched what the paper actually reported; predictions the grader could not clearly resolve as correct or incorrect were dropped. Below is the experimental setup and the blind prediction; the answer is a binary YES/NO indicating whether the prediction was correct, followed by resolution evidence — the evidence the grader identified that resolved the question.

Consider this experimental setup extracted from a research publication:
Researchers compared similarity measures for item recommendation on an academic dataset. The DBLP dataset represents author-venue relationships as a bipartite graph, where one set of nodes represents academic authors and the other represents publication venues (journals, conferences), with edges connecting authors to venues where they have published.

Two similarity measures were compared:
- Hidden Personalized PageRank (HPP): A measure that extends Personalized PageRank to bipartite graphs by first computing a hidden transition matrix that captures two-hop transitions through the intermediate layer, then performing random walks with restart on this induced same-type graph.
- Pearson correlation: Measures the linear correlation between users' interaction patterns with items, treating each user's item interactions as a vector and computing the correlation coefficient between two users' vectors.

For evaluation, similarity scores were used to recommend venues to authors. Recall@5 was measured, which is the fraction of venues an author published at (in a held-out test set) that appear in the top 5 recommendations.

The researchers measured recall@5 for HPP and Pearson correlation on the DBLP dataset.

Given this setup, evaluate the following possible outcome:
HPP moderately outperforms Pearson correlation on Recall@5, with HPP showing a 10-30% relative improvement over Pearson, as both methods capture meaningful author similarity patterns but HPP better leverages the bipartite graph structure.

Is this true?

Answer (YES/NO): NO